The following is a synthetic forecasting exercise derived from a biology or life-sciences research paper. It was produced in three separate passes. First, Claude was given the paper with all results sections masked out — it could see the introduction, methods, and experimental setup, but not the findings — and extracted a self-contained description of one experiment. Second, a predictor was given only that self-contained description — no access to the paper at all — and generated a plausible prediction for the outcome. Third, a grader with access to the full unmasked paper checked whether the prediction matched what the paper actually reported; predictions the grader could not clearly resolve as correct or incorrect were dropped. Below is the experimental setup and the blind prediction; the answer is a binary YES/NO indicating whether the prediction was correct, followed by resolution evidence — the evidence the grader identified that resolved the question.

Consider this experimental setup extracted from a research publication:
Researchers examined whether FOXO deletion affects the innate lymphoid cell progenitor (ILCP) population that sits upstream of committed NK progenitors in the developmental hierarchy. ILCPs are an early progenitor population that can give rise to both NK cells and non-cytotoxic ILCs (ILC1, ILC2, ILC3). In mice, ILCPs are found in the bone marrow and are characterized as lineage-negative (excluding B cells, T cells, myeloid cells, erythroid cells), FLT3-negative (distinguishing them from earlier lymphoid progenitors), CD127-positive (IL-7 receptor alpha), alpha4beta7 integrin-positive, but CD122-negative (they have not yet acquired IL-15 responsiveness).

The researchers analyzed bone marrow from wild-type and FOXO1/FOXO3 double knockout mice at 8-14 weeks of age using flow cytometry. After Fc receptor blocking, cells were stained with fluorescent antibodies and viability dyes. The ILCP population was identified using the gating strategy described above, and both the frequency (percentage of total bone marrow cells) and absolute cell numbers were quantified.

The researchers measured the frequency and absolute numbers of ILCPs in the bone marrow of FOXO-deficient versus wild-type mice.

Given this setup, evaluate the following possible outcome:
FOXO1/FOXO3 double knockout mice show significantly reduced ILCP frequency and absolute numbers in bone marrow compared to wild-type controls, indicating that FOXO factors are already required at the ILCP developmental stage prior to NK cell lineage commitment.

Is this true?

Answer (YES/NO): NO